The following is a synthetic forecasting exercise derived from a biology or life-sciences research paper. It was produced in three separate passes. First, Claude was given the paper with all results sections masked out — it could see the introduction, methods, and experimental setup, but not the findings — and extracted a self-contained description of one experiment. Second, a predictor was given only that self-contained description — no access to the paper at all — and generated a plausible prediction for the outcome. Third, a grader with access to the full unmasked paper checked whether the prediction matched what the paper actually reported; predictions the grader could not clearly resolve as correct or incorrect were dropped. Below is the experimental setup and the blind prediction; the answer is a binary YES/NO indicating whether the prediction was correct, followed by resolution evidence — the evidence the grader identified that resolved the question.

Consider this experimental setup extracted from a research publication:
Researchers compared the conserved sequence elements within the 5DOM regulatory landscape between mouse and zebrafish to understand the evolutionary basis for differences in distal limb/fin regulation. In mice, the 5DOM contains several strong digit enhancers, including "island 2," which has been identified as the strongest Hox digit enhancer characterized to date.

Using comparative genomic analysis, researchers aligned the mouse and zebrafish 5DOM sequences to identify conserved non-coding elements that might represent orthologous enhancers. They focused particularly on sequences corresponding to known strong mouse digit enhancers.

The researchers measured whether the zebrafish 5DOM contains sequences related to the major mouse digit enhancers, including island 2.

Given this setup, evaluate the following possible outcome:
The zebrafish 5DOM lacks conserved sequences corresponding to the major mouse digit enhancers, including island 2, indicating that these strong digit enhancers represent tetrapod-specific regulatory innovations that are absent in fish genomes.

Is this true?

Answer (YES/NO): YES